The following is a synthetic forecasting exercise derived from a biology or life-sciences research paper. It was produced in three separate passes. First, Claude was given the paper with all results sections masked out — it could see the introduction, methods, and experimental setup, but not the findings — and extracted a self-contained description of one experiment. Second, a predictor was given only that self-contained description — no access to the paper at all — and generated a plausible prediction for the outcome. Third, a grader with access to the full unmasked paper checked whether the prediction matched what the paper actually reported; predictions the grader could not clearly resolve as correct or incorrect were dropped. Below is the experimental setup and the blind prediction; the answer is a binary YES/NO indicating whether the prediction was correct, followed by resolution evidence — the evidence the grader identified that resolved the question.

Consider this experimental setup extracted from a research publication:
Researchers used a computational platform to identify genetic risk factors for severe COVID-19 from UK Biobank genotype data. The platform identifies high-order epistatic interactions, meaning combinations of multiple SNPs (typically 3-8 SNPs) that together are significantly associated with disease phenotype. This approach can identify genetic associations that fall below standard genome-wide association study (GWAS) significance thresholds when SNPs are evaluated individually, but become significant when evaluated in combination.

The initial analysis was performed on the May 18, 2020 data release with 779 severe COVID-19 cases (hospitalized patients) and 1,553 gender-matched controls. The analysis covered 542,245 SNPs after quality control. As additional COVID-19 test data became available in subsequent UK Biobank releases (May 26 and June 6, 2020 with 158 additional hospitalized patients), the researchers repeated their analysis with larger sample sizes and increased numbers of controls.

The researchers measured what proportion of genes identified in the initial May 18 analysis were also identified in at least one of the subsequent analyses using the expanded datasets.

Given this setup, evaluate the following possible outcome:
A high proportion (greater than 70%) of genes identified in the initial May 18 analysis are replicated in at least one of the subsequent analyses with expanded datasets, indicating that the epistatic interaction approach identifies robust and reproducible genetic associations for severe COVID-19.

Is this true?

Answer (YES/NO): YES